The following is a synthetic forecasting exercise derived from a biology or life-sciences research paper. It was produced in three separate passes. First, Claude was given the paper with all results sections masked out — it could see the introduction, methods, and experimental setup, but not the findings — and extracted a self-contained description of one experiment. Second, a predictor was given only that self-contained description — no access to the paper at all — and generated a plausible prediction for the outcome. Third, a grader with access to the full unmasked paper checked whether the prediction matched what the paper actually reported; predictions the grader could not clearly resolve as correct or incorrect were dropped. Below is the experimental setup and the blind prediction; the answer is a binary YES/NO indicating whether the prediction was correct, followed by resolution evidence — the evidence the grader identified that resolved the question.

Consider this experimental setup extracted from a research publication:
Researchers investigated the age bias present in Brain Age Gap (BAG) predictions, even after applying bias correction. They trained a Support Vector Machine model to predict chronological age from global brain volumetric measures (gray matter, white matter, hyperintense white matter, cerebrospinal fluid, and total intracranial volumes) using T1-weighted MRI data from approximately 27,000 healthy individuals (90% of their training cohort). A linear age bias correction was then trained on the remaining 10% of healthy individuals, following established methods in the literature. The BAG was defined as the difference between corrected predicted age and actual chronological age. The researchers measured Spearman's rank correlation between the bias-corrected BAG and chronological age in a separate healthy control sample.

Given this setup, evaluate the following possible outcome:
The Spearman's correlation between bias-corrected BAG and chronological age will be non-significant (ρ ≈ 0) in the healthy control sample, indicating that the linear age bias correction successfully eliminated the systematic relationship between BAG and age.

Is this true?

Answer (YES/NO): NO